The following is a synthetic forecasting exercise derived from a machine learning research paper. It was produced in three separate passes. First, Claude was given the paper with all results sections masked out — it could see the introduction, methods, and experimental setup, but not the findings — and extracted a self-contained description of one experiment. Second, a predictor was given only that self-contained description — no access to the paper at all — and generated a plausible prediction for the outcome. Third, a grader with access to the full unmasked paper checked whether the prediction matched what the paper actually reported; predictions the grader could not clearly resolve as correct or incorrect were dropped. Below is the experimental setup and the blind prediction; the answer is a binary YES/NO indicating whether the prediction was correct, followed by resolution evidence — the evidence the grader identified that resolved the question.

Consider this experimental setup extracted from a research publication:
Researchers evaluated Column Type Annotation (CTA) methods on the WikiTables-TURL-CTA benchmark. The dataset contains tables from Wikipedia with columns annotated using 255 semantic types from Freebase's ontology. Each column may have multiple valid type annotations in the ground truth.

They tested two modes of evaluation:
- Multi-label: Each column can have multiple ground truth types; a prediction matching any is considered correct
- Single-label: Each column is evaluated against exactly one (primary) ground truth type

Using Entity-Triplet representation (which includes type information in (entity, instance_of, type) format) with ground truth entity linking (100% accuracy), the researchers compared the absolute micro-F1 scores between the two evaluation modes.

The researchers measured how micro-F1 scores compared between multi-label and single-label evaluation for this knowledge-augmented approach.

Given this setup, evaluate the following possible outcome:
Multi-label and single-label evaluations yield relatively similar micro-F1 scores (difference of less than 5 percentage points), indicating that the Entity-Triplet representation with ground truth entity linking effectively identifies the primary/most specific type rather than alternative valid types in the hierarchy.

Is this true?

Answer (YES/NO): NO